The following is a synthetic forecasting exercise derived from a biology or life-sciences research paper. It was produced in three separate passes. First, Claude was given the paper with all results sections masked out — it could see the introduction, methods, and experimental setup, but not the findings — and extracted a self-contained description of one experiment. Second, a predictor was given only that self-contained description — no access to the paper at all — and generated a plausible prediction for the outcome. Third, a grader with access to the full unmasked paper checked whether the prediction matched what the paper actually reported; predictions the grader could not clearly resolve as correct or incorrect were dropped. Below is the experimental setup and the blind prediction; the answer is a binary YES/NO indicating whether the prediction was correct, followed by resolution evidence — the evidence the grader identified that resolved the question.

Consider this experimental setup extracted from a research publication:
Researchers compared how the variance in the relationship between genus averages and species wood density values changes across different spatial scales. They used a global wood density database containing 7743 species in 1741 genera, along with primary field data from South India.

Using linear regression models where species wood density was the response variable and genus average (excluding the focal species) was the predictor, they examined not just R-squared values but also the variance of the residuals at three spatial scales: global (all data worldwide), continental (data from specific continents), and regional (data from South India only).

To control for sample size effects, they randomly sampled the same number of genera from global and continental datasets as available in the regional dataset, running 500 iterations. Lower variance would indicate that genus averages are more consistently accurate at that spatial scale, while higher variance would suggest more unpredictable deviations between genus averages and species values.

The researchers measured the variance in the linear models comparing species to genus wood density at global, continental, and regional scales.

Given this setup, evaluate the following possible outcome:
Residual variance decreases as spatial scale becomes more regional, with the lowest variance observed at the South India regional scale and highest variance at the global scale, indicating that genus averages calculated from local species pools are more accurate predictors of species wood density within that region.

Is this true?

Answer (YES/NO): NO